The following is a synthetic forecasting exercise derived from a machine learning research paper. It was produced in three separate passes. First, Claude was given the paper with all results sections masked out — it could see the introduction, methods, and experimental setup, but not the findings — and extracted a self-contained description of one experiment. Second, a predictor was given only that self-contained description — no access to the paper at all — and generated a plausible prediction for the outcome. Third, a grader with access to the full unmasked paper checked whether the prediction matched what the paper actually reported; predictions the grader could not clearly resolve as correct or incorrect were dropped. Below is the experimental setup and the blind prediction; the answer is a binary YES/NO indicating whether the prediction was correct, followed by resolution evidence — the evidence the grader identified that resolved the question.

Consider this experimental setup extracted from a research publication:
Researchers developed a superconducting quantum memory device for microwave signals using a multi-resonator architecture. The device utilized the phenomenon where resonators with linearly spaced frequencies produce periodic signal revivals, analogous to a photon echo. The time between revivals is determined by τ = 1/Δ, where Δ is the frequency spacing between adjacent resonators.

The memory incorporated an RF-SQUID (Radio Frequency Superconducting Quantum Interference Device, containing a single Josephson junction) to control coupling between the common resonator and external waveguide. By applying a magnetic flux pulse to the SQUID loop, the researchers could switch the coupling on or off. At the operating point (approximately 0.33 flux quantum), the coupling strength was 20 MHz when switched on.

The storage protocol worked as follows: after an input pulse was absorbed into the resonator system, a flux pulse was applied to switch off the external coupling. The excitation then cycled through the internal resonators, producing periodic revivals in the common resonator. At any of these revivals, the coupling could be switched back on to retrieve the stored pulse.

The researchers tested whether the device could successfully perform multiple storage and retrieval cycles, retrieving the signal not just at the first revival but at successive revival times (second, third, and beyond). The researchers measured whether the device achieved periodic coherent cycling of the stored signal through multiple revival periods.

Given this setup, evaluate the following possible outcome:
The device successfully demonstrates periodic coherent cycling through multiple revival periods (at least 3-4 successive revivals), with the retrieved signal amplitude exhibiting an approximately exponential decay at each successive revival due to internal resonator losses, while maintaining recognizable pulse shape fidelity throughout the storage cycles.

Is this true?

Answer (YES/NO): YES